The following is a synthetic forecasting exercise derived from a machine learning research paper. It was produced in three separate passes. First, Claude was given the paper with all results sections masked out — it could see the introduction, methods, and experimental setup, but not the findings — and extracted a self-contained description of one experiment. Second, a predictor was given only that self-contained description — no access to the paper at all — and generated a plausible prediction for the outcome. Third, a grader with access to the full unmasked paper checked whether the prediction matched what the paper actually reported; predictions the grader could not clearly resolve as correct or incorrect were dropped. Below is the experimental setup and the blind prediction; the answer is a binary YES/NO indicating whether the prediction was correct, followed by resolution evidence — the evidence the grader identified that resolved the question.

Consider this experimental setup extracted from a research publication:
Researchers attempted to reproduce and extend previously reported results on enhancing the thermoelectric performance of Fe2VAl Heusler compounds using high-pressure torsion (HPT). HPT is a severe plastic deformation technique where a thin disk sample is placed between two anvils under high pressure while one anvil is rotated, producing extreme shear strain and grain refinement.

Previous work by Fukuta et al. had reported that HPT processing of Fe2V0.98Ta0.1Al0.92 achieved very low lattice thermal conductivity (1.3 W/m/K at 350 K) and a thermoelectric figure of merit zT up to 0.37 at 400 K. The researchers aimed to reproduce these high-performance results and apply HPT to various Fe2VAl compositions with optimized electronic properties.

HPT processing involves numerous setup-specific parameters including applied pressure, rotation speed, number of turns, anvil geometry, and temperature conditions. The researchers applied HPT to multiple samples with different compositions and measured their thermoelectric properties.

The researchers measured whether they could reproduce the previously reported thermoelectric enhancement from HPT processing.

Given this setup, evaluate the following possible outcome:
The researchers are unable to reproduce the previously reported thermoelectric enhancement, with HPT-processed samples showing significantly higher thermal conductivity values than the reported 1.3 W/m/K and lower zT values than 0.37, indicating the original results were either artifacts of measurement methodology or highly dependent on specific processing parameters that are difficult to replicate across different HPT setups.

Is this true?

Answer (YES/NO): NO